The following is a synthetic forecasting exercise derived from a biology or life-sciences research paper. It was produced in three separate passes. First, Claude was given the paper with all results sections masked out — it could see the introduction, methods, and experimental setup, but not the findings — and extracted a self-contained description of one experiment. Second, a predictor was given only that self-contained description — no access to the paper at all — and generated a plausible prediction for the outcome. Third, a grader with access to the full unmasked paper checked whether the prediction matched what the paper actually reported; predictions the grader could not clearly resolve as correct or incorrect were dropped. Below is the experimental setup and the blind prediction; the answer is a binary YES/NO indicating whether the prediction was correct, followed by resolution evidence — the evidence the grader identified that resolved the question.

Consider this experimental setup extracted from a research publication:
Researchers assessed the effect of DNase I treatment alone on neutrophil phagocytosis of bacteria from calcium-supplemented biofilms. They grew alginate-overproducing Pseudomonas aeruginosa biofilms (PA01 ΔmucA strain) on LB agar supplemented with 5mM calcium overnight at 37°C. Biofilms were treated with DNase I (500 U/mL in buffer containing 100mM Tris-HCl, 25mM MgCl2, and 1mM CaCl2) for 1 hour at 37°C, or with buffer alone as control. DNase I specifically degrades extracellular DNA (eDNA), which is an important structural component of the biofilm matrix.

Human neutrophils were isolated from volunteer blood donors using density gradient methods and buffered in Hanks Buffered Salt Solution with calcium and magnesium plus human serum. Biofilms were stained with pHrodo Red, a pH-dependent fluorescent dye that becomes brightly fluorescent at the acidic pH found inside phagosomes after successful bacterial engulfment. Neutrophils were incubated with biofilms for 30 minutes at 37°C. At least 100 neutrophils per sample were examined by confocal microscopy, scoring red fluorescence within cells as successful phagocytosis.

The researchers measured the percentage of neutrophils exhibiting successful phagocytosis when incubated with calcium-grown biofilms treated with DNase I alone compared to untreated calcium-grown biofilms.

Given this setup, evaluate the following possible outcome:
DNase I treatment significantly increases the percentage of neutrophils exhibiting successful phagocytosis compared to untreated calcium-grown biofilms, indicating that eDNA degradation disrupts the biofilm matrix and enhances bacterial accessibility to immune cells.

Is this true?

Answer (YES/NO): NO